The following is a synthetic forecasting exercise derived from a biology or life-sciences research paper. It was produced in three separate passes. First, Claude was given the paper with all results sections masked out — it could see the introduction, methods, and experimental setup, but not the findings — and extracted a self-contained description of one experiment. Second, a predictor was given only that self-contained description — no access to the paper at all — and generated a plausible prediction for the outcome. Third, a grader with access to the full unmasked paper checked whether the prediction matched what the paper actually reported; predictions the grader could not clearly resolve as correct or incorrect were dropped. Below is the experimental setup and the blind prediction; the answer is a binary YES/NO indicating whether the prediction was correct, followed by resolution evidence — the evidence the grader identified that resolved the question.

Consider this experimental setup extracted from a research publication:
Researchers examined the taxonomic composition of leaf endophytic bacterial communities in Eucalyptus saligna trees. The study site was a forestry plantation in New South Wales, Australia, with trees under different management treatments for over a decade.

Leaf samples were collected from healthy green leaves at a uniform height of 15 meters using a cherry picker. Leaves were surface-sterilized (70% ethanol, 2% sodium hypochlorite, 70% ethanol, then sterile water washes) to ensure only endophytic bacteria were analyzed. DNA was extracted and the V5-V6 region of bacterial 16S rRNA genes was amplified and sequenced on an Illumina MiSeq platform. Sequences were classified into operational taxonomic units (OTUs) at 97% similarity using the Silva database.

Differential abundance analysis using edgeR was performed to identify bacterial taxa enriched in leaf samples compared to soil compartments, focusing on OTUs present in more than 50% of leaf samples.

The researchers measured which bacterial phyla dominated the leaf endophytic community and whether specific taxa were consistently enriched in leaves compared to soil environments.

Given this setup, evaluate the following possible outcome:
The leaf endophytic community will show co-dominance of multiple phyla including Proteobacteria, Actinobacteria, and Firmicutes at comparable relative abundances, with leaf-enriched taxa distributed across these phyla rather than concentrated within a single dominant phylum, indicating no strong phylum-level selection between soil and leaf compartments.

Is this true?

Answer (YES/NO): NO